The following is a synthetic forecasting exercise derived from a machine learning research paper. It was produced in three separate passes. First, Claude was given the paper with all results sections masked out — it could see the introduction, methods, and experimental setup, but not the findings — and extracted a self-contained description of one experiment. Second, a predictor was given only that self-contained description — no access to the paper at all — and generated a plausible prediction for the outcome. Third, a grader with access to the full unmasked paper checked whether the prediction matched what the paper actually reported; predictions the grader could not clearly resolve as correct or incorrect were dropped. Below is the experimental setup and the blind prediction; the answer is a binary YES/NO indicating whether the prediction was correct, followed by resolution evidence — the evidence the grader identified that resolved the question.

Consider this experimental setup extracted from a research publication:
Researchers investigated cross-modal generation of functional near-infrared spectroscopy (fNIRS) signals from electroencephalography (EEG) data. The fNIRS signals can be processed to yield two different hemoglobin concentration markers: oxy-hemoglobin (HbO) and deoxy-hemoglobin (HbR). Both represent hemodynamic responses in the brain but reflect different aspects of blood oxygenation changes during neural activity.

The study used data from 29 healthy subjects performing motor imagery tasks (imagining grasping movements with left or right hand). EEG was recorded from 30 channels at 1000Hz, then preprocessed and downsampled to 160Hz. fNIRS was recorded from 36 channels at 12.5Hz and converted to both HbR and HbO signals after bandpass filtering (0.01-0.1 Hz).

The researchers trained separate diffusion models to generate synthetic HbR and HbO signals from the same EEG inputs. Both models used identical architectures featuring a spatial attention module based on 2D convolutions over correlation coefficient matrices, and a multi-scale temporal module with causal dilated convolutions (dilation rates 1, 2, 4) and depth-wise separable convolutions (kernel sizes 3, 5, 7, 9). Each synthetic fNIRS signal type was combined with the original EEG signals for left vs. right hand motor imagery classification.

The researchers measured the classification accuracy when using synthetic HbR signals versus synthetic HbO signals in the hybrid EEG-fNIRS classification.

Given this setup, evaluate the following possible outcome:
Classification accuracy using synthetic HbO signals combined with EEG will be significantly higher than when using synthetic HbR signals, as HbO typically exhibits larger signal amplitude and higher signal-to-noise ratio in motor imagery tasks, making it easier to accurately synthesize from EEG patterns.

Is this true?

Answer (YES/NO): NO